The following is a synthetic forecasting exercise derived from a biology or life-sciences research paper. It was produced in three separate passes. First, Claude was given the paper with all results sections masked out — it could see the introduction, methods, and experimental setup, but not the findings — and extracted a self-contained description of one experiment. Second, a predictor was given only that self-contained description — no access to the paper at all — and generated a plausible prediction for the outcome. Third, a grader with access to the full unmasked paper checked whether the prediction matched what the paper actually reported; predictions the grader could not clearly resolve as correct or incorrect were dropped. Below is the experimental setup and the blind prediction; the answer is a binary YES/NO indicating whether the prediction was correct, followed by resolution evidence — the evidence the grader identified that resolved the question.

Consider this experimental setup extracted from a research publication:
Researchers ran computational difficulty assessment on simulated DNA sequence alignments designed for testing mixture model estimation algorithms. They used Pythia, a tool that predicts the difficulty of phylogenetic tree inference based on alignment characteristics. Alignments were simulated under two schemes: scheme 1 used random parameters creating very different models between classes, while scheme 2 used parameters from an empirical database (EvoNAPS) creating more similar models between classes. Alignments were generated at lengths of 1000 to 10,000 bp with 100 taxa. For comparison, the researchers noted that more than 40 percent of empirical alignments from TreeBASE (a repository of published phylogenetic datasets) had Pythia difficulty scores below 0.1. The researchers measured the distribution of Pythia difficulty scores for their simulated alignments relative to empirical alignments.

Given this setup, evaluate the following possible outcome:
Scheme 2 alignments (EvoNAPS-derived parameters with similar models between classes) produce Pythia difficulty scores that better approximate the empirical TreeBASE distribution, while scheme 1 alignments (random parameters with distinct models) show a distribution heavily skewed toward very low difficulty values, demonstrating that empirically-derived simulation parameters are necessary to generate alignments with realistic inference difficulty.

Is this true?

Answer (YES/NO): NO